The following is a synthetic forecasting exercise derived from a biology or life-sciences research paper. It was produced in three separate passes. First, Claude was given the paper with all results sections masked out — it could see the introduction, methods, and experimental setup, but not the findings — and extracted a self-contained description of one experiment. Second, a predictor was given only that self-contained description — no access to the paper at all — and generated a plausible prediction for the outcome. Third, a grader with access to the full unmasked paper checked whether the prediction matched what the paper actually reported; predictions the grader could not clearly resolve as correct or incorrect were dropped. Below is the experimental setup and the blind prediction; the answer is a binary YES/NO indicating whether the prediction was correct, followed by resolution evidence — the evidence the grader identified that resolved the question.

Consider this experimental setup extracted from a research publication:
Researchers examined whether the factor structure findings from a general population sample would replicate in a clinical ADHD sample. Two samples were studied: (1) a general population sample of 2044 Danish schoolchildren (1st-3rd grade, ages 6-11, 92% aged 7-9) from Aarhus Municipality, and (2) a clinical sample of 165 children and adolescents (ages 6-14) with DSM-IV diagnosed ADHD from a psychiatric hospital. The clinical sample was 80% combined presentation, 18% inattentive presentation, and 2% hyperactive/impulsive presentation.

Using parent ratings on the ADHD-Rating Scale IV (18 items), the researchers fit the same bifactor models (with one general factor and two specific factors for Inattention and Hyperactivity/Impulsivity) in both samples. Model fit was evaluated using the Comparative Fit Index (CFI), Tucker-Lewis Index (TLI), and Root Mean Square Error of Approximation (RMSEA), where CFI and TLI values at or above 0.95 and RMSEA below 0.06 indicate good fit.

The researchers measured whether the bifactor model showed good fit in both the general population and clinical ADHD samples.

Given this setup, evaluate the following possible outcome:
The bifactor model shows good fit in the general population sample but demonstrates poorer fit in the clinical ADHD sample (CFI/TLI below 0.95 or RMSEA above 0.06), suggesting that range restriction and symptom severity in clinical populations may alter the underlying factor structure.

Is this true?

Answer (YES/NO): NO